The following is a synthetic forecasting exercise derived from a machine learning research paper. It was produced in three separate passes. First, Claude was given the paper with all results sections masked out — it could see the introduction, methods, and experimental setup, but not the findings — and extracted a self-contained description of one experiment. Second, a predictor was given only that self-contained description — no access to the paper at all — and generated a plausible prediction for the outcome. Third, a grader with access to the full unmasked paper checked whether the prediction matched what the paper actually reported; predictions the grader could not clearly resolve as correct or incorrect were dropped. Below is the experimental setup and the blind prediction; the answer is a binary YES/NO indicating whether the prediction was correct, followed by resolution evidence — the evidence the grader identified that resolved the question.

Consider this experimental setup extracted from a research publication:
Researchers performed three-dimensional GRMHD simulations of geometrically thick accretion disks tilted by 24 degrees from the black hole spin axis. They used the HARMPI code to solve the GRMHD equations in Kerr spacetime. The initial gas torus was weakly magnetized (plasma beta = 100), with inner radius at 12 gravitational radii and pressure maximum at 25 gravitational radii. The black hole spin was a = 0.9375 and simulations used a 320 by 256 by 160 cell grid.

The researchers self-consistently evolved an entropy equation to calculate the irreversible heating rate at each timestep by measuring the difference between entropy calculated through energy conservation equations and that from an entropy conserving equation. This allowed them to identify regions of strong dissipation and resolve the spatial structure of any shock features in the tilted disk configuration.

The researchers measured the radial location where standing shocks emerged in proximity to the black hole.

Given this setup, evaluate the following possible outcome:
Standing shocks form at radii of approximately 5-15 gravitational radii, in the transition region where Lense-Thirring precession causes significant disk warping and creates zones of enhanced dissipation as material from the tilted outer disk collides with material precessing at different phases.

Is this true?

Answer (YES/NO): YES